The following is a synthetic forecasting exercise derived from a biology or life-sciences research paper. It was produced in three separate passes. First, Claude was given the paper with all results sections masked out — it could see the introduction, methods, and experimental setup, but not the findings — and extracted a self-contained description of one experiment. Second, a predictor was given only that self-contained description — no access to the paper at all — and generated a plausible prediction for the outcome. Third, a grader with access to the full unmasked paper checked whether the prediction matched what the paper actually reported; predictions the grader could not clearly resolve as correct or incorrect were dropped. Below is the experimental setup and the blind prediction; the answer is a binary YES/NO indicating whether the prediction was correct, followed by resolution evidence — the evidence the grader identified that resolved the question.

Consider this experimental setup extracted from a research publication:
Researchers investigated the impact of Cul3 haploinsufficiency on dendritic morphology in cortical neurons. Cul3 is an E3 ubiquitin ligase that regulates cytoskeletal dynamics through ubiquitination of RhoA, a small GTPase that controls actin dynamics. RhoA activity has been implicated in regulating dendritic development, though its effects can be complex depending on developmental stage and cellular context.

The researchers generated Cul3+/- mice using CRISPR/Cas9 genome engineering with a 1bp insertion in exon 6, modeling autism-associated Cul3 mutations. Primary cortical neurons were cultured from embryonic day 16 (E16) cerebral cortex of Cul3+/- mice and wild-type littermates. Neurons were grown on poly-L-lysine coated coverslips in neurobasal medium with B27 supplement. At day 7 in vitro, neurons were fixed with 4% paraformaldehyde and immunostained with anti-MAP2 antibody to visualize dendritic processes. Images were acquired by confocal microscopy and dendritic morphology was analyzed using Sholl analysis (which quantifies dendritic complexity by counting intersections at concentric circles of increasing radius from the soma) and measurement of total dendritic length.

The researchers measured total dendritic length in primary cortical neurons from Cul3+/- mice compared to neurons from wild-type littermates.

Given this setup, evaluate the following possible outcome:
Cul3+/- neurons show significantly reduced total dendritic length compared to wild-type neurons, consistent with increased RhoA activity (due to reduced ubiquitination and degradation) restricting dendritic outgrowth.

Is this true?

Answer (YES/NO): YES